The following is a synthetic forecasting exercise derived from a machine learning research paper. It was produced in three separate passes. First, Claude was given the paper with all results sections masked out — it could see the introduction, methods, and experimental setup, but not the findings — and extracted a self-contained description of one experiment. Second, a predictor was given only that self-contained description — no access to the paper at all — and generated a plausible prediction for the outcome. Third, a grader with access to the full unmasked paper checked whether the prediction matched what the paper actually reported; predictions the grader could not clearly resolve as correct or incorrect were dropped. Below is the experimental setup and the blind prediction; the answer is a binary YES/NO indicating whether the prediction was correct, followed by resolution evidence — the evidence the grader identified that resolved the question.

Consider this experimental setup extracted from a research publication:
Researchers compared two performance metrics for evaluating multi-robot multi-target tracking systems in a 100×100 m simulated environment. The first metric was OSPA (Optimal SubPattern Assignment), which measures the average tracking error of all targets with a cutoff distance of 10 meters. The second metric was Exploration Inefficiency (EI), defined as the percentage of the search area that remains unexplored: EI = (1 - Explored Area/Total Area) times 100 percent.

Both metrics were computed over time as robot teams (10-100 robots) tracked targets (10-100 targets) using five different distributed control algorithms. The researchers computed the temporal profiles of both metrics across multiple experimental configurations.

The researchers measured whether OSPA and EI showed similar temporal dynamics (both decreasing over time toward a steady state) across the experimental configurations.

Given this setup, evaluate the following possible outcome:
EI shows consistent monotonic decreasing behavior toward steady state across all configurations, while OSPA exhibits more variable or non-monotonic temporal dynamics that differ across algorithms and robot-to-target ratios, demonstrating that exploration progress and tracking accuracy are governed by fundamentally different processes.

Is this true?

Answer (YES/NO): NO